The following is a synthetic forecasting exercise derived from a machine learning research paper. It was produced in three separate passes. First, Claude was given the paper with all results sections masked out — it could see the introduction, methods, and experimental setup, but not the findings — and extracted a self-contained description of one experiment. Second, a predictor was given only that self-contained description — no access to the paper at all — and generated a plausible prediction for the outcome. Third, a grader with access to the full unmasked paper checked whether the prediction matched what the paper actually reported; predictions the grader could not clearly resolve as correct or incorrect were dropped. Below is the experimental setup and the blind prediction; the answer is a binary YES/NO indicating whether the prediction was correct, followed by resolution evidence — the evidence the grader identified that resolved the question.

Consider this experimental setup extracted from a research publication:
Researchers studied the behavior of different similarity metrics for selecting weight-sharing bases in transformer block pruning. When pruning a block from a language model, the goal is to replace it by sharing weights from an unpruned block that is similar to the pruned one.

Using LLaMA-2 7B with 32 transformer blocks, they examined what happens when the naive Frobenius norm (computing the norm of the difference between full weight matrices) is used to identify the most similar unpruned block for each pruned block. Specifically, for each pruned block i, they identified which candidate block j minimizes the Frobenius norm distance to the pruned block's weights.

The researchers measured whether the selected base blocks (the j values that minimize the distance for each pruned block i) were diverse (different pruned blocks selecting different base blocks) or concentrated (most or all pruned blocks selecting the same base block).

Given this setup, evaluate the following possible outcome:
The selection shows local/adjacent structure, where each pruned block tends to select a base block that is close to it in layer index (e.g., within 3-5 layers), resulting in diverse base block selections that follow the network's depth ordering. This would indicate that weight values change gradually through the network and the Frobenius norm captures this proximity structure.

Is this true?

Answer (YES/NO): NO